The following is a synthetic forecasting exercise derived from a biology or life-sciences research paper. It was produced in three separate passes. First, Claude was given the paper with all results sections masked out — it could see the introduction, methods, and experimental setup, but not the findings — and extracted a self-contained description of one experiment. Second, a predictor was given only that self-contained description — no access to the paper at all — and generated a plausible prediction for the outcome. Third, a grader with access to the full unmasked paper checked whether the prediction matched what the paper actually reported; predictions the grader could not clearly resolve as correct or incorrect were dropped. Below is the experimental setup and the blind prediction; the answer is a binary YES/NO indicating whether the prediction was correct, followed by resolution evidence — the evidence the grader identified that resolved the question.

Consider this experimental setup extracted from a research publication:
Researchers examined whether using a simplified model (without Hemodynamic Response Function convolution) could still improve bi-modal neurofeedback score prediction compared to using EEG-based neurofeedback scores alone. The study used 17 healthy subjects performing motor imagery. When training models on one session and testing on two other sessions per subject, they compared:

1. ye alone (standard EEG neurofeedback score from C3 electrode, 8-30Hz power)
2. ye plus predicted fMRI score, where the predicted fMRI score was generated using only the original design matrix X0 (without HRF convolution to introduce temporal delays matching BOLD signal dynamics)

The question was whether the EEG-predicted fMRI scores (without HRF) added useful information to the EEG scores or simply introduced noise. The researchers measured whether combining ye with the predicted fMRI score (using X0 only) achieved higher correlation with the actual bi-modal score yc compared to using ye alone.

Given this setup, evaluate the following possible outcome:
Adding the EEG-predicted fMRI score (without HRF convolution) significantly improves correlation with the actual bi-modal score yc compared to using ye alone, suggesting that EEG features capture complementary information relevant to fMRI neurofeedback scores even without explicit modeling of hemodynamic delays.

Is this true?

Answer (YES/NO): NO